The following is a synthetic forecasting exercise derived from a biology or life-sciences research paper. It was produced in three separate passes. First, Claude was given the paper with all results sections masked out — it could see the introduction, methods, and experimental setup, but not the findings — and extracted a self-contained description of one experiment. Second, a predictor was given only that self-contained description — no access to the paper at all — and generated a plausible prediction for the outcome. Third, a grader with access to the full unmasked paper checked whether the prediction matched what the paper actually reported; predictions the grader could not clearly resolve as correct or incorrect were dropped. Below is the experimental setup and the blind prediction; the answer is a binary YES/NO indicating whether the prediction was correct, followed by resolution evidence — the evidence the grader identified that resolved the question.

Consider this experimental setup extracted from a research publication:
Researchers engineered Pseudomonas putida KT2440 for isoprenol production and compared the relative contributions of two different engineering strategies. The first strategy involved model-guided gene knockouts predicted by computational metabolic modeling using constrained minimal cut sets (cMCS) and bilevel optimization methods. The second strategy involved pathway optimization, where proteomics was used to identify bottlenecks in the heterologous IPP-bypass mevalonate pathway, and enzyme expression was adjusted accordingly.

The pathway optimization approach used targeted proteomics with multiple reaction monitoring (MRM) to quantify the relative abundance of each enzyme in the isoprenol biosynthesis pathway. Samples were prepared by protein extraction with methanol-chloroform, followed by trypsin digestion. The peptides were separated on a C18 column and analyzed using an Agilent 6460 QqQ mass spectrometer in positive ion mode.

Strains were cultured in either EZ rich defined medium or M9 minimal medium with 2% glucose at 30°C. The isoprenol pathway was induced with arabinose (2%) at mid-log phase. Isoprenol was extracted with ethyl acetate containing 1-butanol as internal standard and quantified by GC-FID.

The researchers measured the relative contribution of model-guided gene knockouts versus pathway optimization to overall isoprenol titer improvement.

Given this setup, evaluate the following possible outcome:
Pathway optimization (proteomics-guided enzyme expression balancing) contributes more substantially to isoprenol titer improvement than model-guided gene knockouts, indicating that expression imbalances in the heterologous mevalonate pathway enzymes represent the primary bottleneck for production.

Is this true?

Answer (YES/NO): YES